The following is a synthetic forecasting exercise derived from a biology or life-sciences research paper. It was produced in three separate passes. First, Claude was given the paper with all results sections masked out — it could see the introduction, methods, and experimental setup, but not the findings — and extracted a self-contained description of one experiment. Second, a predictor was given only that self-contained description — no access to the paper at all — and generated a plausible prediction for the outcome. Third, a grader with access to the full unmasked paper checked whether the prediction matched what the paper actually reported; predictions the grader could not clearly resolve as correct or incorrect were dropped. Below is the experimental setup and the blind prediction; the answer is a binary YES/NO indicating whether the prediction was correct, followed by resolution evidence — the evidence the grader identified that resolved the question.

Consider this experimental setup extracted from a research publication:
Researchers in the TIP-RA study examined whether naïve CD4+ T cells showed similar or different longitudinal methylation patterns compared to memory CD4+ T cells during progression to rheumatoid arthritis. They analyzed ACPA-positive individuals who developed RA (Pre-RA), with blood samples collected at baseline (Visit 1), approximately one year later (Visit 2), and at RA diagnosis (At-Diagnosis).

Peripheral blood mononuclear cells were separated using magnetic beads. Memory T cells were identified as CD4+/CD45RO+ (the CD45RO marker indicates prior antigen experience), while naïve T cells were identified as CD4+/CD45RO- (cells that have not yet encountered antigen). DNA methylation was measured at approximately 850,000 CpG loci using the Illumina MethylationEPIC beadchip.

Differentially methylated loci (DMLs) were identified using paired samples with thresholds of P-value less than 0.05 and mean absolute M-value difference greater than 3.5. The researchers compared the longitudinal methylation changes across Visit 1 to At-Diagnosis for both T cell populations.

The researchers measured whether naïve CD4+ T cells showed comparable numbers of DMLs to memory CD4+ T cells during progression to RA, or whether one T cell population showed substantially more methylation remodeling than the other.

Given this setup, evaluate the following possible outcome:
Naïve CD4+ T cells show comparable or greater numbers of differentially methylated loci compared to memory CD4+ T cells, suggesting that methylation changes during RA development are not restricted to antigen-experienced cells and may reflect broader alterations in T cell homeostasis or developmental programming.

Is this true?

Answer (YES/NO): YES